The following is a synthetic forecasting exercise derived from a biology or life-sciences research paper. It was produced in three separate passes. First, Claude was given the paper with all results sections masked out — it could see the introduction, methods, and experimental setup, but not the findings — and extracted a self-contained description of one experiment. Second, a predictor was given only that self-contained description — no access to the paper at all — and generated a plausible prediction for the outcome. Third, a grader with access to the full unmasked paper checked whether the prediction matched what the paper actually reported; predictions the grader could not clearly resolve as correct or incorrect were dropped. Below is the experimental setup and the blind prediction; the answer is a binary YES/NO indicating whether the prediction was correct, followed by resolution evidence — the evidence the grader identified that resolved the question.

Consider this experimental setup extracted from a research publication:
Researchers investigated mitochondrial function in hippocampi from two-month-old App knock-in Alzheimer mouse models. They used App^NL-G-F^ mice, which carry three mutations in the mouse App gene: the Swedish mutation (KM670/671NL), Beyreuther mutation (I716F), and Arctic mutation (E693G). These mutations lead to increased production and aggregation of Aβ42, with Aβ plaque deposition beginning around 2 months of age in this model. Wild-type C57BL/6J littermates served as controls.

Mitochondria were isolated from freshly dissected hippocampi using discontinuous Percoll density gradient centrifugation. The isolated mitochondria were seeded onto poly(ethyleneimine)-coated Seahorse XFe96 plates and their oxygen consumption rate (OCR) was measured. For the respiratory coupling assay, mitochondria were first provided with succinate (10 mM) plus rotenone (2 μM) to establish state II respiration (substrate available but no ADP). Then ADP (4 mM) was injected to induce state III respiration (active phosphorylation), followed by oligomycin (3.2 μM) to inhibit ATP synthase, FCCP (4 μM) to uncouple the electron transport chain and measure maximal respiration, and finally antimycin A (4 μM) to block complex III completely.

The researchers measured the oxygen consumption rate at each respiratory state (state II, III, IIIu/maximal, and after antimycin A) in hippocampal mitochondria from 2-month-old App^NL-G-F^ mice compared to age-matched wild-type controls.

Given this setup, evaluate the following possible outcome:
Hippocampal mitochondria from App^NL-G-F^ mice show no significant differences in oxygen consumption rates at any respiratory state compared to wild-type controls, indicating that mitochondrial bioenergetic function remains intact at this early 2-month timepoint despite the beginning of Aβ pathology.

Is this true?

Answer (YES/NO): NO